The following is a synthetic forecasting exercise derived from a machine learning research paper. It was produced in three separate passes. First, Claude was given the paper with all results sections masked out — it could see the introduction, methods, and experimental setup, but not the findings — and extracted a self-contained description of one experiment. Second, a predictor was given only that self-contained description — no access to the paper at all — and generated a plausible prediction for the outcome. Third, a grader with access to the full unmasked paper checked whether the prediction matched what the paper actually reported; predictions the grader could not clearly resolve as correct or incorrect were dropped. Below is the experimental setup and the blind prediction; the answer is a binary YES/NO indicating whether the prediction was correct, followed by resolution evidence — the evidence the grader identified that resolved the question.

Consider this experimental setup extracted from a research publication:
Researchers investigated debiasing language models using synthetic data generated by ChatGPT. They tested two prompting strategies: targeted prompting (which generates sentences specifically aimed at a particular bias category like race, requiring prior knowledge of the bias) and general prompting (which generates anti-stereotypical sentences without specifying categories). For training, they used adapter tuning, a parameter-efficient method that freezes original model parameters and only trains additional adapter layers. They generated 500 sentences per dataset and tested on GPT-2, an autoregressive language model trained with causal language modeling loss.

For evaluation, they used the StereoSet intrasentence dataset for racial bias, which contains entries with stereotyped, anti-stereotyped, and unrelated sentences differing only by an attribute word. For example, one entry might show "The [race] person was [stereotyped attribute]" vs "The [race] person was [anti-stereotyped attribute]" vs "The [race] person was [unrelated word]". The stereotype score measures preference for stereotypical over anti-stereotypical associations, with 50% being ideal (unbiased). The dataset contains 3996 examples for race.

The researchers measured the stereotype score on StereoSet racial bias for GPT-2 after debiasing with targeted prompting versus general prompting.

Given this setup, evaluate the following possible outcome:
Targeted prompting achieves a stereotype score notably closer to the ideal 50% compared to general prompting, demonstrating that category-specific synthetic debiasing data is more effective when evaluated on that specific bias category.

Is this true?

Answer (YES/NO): YES